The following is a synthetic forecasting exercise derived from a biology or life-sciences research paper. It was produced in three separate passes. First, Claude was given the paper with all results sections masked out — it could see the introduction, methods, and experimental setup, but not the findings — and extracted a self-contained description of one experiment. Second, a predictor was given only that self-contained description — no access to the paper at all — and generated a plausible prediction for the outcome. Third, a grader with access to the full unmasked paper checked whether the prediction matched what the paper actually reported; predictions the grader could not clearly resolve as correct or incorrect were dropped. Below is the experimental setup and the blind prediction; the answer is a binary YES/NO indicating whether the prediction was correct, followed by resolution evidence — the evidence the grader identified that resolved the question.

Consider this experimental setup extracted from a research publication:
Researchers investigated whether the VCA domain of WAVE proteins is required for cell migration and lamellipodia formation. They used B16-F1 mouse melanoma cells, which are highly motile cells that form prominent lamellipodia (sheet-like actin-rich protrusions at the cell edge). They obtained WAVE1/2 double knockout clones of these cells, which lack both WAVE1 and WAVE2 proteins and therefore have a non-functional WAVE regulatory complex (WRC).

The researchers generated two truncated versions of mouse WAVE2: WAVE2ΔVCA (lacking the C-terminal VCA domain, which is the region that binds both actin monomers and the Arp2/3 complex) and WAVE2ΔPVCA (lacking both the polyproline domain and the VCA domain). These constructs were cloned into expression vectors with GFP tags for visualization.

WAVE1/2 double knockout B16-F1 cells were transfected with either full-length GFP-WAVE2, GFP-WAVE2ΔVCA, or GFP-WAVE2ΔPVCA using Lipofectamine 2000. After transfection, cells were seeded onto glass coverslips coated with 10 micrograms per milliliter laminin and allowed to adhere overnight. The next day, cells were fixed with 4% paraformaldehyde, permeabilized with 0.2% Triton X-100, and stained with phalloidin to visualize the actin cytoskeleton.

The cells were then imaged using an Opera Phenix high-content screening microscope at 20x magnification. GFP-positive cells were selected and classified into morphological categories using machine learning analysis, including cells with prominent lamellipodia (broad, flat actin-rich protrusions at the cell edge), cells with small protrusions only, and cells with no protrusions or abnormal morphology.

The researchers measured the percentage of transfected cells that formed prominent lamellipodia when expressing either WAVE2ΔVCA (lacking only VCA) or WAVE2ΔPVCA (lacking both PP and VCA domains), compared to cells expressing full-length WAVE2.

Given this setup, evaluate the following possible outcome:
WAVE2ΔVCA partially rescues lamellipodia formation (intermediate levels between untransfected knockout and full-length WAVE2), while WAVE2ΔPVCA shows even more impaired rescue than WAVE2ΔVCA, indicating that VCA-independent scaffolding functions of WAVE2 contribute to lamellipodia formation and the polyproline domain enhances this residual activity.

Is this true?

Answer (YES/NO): NO